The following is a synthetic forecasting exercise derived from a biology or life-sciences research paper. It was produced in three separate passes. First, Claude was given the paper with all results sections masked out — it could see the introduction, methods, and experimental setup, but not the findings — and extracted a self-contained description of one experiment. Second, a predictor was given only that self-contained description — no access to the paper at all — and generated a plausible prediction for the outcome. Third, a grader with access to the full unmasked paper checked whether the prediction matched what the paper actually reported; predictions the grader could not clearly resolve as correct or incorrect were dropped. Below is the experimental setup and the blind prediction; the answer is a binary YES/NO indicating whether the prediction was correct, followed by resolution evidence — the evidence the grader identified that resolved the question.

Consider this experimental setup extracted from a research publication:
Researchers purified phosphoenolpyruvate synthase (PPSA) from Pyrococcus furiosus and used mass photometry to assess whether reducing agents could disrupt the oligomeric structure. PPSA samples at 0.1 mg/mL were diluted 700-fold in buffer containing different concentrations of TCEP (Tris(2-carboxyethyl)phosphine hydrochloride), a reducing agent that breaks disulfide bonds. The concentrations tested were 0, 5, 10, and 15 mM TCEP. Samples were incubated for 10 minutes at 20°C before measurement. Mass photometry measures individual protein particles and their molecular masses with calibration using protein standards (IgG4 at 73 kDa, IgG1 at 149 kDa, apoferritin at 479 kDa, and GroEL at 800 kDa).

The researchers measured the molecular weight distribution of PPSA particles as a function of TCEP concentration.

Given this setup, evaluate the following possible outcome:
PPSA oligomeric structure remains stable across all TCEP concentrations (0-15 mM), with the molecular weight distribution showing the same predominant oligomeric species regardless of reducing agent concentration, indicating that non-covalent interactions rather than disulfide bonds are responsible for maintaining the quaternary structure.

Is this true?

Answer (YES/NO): NO